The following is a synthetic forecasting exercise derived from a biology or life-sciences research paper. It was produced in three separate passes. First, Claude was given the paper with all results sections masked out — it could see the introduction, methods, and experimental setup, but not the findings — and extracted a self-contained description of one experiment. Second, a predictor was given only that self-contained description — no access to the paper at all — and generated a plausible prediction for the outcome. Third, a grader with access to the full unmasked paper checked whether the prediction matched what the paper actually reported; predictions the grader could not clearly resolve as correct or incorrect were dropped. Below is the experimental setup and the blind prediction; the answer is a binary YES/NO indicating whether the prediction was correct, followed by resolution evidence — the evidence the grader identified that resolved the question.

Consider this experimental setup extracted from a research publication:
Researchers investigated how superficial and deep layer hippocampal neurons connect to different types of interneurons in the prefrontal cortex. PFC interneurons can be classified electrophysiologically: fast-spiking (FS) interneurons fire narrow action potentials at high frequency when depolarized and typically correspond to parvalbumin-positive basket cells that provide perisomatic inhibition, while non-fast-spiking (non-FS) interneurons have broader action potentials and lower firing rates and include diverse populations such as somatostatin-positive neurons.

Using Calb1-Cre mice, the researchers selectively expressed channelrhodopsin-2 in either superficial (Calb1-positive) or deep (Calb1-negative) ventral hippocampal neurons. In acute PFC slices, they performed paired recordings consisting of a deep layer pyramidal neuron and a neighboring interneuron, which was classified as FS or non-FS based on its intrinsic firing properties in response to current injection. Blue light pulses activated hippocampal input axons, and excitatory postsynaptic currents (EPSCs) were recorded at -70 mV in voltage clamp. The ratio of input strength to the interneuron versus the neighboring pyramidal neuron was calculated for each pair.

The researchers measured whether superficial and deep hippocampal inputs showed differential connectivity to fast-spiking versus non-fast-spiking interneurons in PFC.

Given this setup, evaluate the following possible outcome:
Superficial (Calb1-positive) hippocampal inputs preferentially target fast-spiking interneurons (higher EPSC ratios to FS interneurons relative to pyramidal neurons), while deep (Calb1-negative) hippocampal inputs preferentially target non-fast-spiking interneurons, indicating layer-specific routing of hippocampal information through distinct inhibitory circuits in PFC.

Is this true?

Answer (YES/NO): NO